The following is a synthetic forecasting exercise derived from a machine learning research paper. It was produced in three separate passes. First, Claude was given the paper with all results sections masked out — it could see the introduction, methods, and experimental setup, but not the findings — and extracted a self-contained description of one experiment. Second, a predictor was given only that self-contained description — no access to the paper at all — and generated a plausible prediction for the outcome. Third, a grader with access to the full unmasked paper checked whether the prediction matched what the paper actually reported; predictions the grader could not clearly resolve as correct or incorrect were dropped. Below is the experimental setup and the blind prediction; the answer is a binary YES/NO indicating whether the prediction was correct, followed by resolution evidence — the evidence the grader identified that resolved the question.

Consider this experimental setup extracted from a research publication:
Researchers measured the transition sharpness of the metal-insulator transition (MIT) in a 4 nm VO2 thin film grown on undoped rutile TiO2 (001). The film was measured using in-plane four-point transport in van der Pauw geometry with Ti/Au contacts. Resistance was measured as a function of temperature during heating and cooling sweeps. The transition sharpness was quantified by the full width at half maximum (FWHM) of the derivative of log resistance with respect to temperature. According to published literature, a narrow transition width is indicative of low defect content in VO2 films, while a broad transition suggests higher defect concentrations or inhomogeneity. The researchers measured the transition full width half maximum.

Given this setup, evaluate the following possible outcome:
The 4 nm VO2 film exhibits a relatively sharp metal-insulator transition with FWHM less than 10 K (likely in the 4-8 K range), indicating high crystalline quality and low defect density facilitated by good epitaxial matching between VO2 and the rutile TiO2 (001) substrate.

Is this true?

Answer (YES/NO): YES